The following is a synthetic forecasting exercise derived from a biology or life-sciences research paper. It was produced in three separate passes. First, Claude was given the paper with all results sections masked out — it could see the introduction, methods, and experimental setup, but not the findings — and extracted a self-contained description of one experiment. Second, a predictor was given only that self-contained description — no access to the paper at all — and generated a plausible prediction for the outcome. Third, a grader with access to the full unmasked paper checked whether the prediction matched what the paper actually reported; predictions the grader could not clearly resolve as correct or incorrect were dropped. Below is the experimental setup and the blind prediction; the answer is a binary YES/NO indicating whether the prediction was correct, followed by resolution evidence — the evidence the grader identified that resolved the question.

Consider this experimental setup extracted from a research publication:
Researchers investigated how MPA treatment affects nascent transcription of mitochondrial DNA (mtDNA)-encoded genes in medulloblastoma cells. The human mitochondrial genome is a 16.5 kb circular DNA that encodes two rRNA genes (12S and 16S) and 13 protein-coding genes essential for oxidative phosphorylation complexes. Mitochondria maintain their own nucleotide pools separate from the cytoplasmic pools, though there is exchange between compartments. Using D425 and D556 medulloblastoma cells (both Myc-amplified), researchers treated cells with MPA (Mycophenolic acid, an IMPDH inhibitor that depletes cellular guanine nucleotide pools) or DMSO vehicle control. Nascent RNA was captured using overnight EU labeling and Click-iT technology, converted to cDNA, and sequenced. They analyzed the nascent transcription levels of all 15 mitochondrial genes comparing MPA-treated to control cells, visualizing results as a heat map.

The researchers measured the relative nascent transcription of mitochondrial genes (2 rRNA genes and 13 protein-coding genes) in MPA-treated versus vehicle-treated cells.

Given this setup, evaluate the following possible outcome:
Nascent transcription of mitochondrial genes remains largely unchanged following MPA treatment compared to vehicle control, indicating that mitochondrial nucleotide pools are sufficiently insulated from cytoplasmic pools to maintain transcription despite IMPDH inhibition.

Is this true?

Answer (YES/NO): NO